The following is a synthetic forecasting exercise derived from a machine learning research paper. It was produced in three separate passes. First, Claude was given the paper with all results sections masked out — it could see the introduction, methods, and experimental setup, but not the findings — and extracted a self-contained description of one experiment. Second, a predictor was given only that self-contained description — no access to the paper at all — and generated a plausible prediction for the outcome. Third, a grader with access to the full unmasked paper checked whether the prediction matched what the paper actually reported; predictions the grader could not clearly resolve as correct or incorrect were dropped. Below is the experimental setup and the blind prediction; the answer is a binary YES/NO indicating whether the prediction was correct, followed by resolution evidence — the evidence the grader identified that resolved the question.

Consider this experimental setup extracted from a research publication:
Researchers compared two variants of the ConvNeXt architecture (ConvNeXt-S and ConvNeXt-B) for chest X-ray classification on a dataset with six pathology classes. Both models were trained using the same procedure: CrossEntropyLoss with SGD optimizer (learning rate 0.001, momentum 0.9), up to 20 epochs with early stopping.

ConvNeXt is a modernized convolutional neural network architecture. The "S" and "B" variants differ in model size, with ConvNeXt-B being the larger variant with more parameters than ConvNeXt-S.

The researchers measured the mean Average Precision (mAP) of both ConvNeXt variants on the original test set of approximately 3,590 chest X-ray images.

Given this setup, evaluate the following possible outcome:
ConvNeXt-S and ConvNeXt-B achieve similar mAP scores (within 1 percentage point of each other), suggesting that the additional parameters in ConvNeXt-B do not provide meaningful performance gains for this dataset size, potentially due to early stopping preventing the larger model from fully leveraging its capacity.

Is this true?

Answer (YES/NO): NO